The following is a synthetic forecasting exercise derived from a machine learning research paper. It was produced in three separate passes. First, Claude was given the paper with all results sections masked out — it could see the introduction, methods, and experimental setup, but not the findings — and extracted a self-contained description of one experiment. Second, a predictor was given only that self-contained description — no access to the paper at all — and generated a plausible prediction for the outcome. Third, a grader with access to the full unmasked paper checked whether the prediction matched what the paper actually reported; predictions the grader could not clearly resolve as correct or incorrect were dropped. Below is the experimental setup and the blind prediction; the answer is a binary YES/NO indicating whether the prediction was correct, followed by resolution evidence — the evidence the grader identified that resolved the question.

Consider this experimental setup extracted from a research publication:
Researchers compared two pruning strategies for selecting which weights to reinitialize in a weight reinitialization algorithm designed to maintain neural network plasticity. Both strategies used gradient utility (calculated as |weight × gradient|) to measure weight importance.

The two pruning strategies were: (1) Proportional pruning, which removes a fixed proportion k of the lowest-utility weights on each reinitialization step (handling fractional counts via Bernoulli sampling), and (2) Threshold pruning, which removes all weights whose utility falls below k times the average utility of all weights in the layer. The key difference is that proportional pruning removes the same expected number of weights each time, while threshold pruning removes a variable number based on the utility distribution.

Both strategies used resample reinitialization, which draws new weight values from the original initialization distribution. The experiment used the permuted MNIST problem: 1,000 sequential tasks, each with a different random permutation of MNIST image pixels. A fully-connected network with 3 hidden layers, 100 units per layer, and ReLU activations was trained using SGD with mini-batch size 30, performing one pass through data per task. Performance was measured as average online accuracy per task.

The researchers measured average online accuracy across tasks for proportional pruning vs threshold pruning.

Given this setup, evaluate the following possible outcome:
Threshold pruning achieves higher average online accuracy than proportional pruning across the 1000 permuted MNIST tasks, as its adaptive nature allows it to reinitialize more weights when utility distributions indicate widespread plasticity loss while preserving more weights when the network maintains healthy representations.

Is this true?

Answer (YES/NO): YES